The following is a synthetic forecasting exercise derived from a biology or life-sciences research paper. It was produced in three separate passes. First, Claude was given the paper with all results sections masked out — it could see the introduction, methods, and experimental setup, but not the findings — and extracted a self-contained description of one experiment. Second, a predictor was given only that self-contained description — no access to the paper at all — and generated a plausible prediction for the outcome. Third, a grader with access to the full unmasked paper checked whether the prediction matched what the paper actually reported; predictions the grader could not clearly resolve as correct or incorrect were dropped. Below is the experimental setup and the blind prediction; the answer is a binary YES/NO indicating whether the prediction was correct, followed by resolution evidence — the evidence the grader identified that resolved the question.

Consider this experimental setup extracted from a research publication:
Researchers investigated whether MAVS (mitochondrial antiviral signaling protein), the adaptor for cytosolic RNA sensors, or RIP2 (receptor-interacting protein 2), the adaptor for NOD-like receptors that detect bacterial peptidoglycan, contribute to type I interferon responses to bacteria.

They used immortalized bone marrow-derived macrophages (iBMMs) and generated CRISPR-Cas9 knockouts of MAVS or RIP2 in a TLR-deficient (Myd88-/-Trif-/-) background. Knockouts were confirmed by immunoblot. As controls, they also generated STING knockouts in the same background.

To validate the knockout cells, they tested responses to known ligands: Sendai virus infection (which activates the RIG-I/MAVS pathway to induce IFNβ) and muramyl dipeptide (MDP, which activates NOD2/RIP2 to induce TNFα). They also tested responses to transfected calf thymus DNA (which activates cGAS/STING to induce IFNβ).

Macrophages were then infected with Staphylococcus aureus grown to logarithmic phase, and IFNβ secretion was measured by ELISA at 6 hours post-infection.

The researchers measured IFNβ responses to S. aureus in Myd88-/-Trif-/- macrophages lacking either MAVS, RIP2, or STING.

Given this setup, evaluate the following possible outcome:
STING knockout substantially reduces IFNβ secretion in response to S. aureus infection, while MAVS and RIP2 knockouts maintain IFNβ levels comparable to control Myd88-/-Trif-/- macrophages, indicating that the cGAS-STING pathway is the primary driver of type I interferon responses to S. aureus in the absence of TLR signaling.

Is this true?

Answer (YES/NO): YES